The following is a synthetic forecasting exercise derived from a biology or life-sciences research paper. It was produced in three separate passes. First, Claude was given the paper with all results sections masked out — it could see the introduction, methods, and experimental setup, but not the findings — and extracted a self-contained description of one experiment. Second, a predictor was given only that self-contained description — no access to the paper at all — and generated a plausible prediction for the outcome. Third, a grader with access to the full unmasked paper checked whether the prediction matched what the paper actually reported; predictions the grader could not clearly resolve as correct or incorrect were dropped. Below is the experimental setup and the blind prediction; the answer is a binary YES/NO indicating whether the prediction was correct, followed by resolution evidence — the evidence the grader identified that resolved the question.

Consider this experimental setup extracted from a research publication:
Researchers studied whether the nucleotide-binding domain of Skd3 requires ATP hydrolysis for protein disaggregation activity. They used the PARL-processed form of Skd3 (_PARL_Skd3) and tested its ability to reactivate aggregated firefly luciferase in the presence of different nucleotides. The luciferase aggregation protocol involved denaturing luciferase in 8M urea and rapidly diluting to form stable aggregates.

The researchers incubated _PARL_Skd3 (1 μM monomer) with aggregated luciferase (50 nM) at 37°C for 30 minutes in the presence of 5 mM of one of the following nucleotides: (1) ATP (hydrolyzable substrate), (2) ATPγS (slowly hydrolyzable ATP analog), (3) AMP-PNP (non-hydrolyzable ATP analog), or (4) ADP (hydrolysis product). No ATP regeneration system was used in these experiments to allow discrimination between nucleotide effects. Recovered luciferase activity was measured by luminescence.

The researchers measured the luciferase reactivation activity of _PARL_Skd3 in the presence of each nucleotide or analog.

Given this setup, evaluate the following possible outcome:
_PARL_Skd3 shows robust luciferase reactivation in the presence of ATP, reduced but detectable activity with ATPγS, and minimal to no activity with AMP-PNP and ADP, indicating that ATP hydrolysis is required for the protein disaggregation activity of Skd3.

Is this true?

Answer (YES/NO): NO